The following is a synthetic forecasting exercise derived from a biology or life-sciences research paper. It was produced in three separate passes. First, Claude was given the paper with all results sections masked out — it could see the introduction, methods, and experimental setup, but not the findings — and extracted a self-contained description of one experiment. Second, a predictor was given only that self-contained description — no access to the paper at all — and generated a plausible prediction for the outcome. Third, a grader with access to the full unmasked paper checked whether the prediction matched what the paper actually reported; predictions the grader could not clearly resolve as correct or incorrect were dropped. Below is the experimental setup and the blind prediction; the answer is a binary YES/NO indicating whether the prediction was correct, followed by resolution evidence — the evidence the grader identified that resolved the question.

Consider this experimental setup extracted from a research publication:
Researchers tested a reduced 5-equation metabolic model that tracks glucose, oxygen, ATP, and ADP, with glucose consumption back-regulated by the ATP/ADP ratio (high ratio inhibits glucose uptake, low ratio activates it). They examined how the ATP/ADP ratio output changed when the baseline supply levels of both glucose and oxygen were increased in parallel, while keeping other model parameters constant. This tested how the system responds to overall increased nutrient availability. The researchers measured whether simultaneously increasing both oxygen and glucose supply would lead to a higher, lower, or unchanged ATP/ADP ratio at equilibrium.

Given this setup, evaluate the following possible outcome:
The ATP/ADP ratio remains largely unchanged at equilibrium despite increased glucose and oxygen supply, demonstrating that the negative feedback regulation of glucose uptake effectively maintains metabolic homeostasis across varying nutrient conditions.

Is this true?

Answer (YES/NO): NO